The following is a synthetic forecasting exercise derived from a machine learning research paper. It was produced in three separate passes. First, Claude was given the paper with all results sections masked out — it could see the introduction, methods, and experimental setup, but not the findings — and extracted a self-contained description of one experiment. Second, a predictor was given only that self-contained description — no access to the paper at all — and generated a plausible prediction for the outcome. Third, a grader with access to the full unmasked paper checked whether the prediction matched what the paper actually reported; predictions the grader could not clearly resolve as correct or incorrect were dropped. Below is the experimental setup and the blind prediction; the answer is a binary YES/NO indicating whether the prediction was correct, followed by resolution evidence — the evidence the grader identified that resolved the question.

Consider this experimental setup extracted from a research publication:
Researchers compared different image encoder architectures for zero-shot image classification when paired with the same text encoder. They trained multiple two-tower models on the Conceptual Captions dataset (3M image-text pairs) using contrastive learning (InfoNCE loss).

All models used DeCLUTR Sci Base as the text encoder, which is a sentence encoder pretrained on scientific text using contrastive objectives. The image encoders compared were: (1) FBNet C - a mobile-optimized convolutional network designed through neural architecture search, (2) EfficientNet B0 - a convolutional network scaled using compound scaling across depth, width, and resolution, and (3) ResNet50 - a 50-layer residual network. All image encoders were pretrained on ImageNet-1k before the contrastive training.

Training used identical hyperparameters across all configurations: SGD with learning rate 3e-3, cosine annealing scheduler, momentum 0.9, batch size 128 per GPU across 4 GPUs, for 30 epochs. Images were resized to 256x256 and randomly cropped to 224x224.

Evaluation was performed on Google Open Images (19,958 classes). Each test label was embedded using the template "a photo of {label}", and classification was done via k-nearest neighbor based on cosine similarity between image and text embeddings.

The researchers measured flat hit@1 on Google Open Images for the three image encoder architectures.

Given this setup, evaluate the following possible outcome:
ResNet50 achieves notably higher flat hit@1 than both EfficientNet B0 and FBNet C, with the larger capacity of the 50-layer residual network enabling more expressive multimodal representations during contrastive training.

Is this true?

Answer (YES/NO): YES